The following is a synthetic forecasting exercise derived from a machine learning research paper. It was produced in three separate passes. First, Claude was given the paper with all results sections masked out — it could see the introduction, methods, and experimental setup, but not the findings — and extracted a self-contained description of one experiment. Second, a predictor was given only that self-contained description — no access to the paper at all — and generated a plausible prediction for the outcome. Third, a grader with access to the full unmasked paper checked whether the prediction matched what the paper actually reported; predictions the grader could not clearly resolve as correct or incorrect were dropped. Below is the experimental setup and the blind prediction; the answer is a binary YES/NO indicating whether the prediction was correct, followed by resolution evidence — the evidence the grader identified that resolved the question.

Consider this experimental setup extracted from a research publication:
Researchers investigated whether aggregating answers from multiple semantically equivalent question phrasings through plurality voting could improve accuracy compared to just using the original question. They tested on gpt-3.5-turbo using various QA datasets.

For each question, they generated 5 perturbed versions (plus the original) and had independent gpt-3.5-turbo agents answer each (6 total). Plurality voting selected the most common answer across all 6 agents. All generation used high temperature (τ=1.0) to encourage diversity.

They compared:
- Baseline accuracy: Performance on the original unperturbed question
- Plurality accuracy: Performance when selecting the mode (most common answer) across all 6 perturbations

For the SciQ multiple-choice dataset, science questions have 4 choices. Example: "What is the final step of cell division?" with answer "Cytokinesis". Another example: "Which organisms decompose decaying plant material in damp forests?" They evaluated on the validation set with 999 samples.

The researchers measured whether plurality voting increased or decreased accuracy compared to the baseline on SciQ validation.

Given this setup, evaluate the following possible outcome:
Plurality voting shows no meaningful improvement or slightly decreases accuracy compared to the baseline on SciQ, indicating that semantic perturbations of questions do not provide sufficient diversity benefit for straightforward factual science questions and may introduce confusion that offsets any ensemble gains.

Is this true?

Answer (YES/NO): NO